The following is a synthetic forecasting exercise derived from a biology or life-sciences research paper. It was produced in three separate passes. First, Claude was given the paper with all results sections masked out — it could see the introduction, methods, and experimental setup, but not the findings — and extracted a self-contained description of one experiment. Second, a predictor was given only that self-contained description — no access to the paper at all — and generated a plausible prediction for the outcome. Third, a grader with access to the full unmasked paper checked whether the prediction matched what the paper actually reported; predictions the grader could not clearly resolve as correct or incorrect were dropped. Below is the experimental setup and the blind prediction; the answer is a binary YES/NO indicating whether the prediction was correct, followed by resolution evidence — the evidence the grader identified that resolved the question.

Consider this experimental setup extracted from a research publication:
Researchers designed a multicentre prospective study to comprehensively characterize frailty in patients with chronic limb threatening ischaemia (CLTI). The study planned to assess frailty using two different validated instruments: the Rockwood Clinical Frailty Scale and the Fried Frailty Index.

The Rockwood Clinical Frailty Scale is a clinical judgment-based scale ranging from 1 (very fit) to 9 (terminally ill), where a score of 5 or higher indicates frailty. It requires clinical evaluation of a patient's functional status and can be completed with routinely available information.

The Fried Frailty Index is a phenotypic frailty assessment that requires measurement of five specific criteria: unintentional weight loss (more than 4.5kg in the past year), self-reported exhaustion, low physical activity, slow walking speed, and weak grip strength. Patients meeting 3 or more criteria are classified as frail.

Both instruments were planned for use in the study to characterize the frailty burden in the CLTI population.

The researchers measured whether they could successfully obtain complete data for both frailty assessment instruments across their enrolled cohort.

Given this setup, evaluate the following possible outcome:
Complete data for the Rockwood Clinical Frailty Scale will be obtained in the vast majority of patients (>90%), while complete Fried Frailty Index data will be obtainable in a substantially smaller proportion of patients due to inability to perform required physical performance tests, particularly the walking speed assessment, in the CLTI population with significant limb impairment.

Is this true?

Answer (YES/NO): NO